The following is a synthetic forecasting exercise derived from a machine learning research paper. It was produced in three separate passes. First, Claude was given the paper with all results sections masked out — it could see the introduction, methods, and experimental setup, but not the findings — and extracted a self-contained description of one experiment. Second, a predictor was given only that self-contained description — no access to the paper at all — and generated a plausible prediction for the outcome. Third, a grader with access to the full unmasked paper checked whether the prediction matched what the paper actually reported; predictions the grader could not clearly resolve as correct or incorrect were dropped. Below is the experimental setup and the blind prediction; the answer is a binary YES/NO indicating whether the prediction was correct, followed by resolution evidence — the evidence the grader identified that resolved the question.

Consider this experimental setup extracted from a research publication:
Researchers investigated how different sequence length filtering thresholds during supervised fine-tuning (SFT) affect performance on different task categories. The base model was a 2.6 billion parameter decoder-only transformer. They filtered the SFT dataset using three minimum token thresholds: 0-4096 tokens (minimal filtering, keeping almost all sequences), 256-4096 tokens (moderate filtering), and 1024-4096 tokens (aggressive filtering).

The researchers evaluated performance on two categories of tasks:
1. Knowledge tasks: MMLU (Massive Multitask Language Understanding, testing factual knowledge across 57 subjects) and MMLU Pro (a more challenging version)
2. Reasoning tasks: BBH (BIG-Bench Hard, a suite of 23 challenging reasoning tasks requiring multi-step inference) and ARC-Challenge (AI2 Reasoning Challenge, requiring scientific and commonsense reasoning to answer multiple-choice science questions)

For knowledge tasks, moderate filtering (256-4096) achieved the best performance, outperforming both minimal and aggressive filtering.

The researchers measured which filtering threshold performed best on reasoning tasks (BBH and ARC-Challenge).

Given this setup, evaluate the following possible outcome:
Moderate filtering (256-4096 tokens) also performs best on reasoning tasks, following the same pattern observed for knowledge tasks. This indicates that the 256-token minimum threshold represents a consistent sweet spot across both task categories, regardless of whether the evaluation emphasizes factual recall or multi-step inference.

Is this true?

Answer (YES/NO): NO